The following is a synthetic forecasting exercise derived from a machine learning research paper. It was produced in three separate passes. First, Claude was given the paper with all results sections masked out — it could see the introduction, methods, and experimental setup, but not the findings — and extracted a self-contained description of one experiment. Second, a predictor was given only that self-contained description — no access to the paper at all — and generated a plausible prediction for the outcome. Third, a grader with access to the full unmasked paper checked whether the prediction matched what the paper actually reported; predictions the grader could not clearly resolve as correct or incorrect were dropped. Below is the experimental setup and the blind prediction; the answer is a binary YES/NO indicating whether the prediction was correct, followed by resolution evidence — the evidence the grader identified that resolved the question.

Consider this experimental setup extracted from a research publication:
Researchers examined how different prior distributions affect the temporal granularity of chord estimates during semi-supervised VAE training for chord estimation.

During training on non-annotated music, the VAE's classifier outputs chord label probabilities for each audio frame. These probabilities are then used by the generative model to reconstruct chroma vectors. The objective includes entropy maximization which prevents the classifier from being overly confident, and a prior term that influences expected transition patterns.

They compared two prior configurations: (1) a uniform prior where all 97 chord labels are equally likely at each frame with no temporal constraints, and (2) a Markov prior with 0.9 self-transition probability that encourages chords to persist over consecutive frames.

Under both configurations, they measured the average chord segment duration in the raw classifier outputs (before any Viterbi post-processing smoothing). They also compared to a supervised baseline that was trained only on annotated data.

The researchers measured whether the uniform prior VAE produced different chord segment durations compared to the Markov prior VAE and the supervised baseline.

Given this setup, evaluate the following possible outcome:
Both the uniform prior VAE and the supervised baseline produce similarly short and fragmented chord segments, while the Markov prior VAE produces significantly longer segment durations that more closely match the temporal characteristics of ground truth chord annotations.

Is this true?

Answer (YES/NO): NO